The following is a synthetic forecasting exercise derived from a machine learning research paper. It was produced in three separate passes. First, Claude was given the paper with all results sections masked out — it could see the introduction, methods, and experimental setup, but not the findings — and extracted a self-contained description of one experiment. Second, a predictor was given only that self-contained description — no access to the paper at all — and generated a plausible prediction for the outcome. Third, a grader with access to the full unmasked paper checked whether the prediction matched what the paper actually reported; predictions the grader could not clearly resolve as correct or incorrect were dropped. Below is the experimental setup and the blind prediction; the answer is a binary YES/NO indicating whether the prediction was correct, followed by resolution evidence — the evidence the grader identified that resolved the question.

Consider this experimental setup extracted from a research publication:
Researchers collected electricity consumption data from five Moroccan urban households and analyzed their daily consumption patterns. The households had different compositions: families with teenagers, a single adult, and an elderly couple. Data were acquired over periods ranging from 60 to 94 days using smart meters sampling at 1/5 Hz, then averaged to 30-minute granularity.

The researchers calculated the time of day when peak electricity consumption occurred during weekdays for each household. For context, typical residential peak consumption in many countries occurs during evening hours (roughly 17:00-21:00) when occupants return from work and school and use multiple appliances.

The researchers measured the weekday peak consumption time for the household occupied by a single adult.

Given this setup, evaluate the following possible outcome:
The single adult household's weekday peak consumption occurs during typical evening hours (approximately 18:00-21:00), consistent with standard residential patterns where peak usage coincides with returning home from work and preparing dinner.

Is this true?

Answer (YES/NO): NO